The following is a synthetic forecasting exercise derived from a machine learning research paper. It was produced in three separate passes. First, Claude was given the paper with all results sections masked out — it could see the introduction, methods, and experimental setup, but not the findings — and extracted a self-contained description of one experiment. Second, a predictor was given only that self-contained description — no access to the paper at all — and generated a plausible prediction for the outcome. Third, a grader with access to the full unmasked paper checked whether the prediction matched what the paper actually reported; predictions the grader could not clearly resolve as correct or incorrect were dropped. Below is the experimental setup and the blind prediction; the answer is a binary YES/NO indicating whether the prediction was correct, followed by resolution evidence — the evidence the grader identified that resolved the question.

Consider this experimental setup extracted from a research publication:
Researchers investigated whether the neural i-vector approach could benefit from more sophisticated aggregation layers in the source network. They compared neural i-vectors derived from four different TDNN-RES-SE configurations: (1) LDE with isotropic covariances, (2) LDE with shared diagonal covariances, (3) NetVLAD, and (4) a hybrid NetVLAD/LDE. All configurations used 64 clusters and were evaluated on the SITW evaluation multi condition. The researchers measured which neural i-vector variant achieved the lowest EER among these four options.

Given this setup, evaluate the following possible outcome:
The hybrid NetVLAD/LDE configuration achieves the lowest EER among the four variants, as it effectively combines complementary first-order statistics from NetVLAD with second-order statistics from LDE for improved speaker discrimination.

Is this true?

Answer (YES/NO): NO